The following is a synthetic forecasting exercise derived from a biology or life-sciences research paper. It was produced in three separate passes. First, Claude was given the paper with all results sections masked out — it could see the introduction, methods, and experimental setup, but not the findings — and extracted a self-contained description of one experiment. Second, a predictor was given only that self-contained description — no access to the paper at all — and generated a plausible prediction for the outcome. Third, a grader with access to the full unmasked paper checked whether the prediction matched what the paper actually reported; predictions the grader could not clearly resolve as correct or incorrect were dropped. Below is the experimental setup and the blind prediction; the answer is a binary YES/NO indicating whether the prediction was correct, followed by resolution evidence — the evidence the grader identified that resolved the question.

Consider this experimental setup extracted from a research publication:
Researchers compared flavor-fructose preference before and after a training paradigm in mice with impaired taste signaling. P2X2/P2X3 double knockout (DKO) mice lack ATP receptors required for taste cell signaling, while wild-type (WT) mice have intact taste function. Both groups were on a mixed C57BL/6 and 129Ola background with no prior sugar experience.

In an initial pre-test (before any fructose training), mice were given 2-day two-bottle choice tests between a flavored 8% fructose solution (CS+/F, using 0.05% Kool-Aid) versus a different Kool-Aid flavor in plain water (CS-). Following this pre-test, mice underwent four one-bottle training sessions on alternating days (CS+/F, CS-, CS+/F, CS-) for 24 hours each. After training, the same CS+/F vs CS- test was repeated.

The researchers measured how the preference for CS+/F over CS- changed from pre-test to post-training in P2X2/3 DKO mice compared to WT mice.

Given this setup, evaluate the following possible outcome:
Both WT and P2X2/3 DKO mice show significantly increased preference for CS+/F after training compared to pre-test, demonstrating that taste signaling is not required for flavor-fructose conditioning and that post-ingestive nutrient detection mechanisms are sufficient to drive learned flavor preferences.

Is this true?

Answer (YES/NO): NO